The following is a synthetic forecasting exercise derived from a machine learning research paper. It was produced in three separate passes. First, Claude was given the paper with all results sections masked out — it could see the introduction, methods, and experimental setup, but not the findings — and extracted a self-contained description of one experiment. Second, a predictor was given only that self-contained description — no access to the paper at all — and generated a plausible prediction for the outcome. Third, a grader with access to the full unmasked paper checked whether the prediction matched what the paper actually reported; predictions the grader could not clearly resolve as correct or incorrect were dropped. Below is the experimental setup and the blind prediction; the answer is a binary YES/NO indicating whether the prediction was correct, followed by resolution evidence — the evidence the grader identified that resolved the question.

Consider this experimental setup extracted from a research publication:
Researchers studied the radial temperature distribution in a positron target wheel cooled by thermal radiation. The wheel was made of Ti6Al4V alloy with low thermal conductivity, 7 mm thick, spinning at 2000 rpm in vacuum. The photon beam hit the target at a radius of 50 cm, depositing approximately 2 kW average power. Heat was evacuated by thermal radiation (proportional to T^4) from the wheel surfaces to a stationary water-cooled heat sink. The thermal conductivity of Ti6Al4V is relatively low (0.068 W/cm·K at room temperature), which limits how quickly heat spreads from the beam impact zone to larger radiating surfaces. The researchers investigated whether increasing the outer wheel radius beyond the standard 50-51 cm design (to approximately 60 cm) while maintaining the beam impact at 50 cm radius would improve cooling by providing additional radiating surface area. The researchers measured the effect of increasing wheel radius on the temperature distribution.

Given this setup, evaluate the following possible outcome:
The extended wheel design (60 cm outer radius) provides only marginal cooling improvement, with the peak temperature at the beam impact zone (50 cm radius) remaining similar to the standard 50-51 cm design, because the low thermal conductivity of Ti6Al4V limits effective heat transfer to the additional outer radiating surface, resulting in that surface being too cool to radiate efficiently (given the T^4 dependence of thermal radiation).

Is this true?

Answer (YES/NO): NO